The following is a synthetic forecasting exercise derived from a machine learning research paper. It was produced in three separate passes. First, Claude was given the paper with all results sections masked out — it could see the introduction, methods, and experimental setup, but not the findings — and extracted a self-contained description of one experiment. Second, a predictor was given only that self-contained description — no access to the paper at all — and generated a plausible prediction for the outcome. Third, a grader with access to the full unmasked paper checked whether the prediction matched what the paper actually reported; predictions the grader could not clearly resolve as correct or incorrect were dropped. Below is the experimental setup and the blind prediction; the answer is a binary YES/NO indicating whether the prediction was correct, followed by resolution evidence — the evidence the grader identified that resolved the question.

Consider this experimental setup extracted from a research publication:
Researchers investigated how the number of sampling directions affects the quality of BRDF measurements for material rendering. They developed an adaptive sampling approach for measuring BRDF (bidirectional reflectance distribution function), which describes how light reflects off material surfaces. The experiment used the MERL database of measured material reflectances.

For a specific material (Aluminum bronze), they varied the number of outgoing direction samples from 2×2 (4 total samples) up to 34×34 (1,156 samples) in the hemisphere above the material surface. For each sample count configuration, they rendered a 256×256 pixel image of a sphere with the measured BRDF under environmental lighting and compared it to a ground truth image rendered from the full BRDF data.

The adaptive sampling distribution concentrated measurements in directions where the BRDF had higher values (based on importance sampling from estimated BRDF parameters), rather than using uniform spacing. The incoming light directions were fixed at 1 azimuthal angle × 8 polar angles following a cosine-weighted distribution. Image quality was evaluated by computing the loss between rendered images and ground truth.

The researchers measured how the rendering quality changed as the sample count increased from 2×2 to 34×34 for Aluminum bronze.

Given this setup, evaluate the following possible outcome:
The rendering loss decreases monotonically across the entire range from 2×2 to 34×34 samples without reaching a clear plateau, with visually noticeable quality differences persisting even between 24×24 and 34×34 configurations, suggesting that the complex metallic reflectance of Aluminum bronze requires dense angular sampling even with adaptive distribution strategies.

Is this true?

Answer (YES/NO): NO